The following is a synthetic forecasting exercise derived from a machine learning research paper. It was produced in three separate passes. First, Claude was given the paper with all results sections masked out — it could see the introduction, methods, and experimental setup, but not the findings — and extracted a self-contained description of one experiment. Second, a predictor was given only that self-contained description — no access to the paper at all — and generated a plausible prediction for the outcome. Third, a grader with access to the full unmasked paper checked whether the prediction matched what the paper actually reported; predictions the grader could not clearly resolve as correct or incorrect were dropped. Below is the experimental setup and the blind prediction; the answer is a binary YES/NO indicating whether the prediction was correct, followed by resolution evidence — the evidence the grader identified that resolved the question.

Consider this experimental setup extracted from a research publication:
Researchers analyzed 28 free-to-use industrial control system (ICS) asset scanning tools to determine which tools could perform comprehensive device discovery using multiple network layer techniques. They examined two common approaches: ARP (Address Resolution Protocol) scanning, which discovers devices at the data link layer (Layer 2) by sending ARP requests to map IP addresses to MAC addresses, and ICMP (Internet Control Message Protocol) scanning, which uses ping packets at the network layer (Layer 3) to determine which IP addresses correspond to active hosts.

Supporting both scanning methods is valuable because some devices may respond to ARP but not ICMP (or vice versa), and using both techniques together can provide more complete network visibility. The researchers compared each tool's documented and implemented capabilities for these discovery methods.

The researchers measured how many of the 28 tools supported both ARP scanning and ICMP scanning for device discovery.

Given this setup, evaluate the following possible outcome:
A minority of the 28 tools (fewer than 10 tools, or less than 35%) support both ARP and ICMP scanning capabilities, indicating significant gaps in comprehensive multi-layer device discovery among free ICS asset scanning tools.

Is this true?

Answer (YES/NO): YES